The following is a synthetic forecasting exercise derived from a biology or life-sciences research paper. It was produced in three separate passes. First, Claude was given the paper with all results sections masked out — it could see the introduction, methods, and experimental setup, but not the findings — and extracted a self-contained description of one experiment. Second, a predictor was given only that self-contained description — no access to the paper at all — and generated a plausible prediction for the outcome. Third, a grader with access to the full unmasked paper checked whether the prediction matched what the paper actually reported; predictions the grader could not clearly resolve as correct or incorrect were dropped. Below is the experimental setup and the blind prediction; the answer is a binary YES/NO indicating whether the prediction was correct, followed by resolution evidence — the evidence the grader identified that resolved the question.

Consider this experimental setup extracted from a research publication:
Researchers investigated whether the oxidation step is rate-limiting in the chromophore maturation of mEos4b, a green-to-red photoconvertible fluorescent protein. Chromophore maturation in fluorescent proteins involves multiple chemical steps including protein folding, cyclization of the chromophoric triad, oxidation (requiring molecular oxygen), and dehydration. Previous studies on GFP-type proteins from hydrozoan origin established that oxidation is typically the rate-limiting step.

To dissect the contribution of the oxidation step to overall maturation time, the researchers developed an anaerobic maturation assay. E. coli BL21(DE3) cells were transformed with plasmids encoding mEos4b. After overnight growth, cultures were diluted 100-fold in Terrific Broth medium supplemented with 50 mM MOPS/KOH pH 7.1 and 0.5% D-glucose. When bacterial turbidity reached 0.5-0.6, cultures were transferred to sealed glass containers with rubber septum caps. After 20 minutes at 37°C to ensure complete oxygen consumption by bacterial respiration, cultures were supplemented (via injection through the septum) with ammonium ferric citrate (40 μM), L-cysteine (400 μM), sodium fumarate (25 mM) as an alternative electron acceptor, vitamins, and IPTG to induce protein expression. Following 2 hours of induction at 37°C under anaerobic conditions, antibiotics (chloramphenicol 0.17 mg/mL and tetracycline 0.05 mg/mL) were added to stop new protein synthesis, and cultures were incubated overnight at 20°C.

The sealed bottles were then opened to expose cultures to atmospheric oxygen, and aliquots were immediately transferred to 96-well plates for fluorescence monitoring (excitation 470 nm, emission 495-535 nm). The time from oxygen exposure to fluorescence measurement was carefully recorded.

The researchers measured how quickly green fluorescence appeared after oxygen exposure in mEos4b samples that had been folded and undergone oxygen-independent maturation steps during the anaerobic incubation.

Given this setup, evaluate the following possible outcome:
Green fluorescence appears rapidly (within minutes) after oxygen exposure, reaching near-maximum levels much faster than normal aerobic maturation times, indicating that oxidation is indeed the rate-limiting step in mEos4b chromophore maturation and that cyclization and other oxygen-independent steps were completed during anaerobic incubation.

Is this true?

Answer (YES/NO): NO